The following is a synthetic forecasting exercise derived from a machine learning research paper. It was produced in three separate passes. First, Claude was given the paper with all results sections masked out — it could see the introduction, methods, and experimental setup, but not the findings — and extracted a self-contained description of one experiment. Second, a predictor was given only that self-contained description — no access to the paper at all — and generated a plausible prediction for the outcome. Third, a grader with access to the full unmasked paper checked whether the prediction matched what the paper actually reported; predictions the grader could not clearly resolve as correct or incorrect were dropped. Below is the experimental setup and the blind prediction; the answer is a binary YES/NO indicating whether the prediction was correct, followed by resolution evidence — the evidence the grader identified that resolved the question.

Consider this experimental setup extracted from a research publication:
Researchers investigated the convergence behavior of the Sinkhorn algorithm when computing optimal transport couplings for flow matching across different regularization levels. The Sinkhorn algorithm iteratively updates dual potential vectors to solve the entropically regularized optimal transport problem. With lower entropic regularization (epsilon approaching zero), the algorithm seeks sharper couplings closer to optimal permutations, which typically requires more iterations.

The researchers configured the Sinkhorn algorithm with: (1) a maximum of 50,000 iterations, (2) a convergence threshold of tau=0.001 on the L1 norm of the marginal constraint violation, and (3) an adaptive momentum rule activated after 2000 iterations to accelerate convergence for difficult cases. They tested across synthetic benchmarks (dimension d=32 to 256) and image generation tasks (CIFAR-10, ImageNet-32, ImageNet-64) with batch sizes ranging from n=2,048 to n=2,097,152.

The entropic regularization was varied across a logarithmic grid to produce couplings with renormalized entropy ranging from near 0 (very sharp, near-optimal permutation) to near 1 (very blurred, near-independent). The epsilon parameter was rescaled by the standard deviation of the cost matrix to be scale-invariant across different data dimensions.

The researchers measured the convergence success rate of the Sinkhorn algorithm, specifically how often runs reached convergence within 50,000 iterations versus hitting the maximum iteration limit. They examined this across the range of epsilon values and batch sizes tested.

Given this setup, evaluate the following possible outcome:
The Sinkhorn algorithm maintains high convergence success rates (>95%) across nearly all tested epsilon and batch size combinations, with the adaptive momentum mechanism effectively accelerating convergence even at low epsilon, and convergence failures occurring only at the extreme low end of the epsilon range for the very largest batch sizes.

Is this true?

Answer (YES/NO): YES